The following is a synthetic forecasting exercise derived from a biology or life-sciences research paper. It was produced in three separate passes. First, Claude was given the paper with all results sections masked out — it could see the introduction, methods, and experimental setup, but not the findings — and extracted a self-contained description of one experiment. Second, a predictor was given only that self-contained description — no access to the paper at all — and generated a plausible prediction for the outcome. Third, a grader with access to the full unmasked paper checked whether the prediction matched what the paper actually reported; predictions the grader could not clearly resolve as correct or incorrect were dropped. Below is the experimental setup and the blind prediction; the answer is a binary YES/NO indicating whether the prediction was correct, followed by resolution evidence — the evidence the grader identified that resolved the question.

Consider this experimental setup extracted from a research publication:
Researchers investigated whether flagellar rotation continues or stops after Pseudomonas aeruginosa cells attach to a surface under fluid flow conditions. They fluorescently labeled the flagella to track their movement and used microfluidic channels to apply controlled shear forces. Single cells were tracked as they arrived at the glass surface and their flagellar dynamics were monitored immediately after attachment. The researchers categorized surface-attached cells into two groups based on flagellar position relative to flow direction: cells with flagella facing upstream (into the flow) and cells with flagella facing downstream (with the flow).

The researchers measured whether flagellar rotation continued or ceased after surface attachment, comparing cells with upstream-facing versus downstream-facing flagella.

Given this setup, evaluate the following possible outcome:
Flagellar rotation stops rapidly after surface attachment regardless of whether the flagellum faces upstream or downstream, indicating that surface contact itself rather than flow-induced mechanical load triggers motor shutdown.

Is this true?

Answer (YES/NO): NO